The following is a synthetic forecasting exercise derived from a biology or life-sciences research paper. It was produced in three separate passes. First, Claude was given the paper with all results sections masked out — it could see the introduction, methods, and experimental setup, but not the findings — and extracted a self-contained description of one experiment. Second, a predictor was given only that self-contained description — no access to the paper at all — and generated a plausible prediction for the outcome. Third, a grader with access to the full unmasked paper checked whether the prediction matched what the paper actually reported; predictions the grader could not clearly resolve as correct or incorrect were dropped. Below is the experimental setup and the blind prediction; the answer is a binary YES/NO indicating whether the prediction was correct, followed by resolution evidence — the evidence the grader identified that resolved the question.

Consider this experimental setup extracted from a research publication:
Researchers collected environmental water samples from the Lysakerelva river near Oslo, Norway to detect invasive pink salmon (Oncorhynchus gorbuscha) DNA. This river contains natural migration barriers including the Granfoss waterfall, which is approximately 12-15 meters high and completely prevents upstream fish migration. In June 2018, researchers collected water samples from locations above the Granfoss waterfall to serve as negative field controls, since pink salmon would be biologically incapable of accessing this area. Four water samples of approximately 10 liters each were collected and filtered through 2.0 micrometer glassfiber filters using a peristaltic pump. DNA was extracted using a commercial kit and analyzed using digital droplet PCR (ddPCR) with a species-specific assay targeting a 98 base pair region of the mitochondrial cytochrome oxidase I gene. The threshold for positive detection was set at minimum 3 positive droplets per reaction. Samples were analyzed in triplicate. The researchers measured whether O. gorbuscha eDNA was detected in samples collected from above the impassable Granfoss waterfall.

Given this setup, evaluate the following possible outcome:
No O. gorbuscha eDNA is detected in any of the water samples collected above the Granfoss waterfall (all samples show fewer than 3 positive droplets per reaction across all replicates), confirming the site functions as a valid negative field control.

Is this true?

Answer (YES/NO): NO